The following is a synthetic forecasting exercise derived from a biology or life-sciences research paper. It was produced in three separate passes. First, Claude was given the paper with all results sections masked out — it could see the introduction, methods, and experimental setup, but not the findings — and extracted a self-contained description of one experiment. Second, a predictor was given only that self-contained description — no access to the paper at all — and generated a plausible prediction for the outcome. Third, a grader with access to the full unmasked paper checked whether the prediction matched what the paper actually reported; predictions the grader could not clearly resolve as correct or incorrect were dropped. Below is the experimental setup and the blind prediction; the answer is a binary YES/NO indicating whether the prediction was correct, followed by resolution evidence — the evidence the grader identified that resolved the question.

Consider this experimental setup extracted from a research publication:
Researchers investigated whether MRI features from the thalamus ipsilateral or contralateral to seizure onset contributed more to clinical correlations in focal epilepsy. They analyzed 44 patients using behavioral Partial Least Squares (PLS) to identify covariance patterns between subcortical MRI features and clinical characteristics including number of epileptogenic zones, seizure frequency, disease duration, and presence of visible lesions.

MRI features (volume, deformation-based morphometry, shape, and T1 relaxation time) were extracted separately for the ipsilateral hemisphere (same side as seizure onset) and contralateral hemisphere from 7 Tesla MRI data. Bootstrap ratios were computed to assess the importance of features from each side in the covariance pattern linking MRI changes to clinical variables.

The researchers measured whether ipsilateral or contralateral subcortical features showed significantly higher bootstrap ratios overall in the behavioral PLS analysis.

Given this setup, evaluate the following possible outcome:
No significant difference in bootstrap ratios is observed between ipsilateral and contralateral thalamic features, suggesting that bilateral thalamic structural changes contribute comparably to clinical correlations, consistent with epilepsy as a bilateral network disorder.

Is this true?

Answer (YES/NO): NO